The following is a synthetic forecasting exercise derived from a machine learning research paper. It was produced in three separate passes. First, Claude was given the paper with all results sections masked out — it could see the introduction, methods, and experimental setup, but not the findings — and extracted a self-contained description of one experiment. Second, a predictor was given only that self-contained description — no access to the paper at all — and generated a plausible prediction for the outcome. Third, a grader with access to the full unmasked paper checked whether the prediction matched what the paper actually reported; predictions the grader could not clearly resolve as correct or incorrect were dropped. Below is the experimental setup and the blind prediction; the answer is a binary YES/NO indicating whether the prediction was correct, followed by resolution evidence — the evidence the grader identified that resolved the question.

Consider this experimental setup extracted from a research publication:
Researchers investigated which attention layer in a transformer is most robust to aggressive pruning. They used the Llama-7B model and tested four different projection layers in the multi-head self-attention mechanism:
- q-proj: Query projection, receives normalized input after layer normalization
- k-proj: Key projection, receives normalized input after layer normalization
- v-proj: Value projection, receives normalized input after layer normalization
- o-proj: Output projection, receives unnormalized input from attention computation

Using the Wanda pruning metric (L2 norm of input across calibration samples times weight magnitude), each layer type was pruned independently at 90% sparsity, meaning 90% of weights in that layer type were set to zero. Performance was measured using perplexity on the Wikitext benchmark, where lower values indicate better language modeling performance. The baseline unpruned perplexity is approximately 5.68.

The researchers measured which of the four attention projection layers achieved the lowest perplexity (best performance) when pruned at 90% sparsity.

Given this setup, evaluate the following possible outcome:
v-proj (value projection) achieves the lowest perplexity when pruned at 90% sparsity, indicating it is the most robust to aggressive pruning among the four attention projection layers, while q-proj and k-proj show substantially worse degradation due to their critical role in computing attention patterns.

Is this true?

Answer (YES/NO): NO